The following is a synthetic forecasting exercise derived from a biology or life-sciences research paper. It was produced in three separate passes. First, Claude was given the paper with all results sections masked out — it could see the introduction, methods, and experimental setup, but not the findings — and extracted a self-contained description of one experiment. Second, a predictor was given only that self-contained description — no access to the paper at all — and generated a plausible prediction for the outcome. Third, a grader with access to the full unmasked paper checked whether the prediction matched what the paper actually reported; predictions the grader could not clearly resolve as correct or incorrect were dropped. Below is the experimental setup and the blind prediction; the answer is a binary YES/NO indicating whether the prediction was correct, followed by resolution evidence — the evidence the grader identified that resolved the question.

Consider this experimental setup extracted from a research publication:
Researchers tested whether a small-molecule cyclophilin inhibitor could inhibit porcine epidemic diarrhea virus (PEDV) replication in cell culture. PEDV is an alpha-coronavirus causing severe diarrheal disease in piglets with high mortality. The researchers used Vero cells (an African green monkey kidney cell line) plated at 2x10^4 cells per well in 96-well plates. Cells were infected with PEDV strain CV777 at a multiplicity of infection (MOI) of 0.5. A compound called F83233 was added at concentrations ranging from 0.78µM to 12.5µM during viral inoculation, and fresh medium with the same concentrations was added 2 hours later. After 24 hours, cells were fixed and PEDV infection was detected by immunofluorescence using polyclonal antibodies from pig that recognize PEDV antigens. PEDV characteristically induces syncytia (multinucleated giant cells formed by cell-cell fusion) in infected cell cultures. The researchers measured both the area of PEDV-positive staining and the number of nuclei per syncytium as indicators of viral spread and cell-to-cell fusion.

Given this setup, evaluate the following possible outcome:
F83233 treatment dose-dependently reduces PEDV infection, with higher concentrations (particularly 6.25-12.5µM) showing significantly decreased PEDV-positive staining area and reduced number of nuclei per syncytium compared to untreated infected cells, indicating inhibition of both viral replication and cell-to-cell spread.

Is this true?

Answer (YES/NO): YES